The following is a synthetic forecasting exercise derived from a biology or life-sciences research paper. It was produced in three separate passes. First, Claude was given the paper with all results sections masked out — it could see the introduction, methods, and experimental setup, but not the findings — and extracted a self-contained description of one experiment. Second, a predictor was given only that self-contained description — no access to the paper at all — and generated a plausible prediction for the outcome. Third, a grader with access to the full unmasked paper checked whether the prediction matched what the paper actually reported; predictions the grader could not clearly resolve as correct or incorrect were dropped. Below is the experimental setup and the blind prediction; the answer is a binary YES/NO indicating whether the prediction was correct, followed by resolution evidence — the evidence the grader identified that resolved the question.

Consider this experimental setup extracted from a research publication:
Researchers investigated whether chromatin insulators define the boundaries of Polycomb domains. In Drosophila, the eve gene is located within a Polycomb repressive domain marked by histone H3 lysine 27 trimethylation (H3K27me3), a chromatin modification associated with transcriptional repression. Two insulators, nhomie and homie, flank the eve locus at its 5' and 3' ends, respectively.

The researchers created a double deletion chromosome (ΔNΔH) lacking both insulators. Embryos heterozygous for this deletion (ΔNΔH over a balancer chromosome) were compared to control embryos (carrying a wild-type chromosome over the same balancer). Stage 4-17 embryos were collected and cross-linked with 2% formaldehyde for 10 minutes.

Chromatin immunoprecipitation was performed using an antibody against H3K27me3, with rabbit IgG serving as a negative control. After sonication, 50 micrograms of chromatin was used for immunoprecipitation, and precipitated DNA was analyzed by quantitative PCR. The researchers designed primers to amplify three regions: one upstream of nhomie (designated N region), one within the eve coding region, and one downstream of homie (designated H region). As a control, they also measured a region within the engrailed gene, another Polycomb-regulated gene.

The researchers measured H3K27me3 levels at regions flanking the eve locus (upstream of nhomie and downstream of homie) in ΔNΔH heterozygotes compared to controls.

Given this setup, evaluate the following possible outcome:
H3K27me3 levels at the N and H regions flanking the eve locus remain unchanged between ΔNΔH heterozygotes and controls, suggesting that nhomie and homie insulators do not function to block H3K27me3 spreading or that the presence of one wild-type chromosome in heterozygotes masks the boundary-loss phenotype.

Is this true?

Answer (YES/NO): NO